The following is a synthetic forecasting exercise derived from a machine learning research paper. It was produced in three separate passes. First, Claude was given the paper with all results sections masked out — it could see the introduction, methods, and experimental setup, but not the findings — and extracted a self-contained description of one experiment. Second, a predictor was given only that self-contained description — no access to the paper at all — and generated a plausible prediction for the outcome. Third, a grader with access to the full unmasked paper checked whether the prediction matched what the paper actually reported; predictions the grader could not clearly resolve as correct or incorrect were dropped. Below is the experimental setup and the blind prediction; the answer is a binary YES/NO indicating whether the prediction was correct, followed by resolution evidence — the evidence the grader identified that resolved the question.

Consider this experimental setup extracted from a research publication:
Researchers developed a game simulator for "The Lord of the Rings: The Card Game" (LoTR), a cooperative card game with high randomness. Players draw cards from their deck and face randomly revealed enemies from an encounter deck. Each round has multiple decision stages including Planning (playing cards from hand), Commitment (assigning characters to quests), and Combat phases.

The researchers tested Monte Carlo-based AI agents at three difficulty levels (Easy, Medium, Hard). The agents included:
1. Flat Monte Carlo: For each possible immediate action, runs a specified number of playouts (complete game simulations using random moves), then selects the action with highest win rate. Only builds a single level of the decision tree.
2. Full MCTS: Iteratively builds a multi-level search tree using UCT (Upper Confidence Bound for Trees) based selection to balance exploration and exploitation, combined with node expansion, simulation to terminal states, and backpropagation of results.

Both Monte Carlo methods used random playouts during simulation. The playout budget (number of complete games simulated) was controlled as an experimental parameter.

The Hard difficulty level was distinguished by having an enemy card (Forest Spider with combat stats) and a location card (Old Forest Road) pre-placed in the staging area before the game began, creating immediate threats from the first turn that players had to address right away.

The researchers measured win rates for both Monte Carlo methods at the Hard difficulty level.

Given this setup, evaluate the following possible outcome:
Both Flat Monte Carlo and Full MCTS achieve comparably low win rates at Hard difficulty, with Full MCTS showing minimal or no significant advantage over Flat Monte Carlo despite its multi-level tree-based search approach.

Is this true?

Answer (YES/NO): NO